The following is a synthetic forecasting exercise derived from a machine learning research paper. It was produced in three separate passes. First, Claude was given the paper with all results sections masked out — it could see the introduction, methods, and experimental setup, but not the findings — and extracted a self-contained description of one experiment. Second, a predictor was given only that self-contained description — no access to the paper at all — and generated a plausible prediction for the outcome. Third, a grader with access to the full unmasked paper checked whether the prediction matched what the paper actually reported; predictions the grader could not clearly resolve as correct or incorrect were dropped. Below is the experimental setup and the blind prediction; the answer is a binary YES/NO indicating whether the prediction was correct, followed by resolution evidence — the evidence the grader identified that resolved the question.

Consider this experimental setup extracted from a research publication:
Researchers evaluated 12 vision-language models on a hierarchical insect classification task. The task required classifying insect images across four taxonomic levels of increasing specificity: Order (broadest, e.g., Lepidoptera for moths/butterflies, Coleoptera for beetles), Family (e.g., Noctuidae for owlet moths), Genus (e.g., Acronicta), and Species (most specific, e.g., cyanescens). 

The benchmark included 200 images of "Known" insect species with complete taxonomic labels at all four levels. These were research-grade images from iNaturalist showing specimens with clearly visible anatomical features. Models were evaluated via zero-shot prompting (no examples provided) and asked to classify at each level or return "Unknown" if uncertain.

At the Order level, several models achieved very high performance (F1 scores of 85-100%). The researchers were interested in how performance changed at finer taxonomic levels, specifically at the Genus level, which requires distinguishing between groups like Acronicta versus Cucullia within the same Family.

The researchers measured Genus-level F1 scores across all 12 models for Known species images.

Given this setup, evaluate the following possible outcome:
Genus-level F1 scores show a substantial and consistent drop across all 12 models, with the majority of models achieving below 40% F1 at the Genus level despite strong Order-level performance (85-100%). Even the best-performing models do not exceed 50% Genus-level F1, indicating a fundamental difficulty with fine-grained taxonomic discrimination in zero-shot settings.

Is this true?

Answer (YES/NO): NO